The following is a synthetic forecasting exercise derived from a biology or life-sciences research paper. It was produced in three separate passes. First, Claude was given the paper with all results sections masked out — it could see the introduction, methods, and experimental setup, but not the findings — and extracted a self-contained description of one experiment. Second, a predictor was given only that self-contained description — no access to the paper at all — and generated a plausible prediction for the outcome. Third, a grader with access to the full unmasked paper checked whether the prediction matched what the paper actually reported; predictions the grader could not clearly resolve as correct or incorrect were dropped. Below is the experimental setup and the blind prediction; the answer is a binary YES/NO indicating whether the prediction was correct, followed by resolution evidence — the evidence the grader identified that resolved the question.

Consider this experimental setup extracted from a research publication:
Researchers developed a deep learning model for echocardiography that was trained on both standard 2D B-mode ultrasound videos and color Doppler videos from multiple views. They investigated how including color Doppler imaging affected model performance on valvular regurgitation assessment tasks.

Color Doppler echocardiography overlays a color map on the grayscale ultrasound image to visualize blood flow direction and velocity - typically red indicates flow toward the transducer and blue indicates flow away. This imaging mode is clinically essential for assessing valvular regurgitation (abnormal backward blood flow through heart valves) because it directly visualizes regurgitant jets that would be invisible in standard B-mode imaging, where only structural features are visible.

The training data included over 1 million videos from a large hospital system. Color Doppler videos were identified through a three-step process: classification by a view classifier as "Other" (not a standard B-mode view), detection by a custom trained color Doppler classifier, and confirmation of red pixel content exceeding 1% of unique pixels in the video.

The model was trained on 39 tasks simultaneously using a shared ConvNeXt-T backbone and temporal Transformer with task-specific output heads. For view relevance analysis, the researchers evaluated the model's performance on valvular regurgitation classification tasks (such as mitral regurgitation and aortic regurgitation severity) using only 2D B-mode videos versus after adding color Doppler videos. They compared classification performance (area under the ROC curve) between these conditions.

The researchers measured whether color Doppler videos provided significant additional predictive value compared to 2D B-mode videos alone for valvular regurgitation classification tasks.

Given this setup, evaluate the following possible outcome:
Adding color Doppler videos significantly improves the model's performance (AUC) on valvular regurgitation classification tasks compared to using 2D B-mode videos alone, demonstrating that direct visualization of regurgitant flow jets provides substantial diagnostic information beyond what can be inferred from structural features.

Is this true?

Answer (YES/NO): YES